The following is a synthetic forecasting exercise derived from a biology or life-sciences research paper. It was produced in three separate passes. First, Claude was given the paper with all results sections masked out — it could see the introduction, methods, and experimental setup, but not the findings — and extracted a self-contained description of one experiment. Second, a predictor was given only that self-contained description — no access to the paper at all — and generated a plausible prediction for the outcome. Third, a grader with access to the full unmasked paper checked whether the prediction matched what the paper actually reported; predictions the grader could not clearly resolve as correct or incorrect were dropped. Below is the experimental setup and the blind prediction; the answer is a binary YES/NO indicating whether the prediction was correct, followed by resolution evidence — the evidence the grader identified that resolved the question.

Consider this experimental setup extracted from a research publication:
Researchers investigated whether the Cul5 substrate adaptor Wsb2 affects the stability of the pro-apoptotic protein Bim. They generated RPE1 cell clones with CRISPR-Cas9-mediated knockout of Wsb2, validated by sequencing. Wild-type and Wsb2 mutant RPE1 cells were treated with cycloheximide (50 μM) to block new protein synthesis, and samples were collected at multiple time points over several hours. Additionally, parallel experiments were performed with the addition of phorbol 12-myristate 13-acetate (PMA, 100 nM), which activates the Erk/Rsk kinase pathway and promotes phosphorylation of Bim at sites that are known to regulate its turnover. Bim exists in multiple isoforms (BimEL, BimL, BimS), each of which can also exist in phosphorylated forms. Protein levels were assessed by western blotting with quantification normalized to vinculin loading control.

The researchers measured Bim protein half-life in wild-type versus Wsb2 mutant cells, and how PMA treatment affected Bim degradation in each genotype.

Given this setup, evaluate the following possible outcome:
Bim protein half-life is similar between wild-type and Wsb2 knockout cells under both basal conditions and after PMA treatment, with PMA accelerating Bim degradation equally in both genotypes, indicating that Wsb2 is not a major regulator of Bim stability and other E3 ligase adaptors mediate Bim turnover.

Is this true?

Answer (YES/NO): NO